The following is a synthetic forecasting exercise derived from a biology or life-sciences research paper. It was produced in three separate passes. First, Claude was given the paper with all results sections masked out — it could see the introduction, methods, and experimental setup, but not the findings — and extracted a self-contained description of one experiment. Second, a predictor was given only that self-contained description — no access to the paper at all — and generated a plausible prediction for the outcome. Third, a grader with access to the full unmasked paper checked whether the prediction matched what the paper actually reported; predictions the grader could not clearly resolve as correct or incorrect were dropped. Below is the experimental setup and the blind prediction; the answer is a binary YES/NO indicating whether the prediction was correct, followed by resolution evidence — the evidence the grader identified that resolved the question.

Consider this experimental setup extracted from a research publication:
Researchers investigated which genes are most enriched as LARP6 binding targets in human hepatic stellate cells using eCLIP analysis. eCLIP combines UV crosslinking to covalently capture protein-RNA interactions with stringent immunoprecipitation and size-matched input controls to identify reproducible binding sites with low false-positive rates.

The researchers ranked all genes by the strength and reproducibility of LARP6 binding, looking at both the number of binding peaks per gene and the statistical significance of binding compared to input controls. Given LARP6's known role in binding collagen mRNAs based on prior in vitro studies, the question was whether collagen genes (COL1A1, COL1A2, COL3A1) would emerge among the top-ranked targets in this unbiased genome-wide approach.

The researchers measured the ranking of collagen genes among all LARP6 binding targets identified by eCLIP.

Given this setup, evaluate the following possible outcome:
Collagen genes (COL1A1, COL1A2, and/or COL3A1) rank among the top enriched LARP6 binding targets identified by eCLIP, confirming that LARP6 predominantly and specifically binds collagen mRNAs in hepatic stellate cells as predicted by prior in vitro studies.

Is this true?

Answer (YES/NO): YES